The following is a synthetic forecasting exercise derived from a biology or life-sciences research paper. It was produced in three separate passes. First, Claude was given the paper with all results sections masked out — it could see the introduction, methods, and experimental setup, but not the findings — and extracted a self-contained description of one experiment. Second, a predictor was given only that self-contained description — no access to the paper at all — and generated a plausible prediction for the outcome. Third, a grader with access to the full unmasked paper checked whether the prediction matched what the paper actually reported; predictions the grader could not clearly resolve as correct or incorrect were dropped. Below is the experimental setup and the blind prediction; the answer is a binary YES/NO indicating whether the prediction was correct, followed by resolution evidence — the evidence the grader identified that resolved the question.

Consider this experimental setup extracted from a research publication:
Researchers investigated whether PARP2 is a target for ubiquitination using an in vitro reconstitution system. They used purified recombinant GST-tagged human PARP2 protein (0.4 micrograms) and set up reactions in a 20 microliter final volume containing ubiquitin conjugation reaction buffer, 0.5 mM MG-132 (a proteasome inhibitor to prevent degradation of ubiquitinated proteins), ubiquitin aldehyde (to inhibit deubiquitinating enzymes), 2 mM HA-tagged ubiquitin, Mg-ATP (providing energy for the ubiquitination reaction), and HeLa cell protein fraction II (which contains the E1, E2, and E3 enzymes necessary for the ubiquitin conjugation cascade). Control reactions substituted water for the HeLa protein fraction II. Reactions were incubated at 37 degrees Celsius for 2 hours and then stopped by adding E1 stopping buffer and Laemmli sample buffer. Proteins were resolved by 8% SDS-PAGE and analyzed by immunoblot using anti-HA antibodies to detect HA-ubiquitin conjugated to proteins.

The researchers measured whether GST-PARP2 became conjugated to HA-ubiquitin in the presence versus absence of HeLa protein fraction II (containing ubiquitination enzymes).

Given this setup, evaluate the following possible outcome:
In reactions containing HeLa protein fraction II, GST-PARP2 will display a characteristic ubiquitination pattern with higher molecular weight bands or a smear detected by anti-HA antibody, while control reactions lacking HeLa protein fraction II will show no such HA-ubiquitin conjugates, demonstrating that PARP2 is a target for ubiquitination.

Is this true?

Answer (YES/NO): YES